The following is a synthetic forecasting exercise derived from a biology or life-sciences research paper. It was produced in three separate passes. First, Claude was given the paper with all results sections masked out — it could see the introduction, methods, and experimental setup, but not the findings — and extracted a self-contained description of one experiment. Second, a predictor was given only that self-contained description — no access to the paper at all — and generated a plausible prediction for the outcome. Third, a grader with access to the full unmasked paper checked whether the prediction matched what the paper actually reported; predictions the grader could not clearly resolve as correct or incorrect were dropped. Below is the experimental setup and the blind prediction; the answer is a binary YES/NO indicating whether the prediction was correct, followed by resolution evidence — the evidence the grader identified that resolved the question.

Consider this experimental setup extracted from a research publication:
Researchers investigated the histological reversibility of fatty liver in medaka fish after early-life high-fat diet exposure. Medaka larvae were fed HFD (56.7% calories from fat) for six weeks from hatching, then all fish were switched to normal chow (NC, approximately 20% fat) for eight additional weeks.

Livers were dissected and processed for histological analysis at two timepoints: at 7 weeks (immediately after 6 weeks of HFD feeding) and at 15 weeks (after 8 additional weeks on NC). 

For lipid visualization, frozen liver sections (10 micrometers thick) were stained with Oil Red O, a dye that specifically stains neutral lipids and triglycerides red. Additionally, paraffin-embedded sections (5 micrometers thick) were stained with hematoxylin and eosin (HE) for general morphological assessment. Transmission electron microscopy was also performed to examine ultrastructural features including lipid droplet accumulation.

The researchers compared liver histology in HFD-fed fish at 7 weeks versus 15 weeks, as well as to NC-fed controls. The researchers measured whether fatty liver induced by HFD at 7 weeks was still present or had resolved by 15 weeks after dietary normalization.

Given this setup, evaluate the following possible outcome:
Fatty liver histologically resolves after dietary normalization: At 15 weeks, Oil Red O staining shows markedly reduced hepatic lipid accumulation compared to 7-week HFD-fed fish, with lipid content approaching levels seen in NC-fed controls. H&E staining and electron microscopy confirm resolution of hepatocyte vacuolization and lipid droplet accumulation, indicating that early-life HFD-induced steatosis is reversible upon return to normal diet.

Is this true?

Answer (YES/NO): YES